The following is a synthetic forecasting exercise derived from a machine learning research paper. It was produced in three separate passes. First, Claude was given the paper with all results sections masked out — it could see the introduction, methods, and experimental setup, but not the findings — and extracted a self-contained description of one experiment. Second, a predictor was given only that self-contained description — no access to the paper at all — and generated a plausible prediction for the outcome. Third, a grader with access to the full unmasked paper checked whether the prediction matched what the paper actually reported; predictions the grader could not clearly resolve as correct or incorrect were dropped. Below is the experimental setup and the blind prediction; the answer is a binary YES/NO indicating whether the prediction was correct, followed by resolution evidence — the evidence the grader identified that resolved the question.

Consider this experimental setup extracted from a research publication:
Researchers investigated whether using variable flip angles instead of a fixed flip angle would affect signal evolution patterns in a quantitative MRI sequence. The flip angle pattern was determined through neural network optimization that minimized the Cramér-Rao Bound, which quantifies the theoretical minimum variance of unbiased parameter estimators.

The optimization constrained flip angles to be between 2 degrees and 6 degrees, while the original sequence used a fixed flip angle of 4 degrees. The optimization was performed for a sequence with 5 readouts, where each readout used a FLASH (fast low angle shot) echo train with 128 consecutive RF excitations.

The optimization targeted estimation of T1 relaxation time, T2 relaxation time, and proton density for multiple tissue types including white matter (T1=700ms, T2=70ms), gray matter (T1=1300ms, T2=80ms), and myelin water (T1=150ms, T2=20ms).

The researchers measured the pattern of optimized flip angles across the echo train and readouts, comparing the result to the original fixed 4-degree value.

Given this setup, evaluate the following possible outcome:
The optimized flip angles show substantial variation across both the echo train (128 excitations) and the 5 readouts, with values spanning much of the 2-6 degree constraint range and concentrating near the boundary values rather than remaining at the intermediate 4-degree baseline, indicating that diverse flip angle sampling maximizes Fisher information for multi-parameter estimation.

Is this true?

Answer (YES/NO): YES